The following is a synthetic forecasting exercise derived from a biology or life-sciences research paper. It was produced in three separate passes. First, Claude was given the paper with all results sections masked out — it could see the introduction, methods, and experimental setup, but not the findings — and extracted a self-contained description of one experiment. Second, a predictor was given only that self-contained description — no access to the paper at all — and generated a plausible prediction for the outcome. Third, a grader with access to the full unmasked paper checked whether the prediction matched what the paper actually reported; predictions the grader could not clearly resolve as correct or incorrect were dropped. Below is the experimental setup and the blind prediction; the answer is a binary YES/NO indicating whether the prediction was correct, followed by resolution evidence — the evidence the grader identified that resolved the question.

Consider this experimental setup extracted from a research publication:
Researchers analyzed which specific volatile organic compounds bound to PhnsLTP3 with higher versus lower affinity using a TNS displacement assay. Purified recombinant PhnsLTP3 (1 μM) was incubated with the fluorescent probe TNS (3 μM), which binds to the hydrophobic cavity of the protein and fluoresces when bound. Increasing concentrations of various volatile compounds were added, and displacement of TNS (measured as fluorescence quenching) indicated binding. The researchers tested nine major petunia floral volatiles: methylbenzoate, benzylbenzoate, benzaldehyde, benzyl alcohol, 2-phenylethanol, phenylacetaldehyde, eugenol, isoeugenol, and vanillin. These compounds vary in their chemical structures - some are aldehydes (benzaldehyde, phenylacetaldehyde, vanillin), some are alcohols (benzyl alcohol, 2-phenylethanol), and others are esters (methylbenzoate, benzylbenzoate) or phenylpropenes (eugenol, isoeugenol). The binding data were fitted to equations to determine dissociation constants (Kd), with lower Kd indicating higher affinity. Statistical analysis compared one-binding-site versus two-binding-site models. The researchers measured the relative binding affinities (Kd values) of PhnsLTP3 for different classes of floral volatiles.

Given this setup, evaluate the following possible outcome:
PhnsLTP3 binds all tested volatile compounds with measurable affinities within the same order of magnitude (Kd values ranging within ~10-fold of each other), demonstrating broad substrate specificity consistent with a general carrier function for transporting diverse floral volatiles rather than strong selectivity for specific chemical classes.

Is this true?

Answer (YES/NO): NO